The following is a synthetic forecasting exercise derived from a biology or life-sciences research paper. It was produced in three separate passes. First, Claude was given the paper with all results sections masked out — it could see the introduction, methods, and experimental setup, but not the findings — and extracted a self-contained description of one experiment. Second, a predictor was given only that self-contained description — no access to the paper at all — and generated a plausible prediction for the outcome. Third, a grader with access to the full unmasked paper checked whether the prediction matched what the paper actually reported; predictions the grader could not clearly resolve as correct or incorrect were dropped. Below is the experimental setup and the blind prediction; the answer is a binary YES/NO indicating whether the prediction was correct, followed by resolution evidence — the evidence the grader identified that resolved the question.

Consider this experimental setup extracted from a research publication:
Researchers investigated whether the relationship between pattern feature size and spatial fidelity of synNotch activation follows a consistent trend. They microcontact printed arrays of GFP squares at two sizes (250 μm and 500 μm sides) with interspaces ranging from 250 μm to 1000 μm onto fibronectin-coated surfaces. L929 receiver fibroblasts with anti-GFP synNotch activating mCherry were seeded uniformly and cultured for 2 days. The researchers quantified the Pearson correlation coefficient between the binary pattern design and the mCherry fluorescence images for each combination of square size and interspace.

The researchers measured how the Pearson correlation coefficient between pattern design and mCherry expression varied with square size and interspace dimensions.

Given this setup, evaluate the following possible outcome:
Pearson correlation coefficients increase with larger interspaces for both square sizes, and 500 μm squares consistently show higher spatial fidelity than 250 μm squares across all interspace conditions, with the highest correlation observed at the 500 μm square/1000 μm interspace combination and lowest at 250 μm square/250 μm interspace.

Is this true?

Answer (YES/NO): YES